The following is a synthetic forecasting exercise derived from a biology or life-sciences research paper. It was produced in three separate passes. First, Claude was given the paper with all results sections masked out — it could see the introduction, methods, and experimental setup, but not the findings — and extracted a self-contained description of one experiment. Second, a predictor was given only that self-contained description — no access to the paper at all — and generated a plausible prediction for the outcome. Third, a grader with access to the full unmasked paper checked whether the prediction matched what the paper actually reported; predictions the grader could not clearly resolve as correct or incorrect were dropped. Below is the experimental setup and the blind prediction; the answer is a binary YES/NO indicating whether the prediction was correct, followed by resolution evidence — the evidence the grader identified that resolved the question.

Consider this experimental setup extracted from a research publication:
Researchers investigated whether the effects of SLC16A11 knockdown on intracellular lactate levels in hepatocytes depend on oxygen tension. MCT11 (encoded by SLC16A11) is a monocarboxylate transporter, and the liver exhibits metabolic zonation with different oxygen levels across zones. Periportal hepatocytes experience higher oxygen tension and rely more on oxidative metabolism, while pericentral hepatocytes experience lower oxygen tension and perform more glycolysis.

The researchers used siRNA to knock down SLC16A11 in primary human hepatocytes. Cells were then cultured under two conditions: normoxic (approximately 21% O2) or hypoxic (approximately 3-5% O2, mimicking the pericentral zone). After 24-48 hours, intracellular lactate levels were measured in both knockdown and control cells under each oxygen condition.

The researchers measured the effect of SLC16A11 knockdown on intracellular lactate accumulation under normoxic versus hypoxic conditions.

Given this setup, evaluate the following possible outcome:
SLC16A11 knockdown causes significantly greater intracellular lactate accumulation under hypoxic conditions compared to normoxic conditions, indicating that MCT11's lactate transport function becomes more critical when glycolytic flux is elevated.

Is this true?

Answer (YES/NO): YES